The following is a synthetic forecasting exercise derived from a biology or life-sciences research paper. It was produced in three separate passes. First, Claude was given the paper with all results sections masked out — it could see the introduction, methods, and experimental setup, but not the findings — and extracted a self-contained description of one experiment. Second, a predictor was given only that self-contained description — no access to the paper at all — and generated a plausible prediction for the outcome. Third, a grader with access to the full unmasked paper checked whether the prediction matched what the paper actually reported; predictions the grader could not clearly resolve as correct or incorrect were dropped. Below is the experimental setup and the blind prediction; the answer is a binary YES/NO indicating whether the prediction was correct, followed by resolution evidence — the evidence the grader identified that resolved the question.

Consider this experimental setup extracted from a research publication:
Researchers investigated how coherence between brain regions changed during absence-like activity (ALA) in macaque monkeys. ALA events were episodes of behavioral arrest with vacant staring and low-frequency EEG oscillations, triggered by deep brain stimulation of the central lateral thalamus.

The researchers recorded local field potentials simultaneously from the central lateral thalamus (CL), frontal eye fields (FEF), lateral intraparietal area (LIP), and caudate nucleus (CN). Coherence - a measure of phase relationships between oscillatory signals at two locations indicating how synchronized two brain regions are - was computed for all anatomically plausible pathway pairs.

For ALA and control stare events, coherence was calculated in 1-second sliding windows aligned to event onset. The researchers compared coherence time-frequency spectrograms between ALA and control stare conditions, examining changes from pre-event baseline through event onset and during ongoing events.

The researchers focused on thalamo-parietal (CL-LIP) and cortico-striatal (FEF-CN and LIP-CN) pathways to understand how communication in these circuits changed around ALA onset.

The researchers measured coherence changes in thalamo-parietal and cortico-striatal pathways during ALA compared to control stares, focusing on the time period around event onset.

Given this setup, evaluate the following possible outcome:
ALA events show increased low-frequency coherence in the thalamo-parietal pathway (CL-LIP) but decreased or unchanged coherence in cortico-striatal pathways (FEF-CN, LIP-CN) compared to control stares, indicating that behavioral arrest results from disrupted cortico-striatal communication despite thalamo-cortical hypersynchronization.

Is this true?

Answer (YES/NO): NO